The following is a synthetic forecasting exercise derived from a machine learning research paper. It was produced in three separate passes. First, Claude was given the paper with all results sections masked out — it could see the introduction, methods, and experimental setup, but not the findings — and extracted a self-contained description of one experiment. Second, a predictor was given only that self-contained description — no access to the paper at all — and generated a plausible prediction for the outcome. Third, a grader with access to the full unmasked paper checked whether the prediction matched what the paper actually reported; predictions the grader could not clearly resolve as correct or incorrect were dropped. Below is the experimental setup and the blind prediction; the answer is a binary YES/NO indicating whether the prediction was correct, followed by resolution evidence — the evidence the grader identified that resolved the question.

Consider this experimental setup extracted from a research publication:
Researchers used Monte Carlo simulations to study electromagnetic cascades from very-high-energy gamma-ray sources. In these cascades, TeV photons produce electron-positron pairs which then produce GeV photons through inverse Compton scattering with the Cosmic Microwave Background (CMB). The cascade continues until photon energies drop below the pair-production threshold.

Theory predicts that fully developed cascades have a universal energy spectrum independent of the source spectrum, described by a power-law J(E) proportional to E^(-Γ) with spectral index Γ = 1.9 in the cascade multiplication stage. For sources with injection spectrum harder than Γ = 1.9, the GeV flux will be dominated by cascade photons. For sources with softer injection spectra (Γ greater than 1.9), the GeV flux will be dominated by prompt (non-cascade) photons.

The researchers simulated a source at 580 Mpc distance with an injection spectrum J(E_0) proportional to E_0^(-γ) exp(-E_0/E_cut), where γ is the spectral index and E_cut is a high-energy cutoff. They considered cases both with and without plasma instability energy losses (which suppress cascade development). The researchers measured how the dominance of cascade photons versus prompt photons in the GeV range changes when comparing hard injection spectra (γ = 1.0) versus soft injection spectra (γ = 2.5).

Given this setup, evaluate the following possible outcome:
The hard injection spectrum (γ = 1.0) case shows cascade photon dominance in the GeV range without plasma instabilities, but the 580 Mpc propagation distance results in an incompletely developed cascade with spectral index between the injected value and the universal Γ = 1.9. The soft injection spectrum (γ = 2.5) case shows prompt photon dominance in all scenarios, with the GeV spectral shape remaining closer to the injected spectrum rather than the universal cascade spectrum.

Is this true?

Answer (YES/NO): NO